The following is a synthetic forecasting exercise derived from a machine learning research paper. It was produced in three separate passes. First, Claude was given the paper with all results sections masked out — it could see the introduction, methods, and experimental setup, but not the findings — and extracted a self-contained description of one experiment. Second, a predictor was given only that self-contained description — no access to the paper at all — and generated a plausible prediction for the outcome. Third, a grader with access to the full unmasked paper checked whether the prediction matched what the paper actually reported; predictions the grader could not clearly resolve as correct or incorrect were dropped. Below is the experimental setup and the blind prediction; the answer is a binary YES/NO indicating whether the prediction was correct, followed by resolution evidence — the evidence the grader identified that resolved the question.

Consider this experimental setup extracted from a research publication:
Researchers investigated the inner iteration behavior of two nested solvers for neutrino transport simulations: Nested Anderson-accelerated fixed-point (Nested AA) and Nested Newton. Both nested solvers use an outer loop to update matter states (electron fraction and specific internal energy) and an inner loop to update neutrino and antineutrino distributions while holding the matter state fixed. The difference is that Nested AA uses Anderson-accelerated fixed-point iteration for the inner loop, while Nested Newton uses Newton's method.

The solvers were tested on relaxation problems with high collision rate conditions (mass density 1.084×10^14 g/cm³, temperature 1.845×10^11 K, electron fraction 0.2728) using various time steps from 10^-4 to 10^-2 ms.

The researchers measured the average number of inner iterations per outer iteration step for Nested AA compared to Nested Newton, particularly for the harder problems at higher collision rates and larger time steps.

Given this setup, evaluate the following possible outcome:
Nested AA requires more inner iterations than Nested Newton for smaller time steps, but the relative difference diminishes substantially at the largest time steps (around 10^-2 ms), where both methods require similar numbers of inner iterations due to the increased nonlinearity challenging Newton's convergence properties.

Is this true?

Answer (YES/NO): NO